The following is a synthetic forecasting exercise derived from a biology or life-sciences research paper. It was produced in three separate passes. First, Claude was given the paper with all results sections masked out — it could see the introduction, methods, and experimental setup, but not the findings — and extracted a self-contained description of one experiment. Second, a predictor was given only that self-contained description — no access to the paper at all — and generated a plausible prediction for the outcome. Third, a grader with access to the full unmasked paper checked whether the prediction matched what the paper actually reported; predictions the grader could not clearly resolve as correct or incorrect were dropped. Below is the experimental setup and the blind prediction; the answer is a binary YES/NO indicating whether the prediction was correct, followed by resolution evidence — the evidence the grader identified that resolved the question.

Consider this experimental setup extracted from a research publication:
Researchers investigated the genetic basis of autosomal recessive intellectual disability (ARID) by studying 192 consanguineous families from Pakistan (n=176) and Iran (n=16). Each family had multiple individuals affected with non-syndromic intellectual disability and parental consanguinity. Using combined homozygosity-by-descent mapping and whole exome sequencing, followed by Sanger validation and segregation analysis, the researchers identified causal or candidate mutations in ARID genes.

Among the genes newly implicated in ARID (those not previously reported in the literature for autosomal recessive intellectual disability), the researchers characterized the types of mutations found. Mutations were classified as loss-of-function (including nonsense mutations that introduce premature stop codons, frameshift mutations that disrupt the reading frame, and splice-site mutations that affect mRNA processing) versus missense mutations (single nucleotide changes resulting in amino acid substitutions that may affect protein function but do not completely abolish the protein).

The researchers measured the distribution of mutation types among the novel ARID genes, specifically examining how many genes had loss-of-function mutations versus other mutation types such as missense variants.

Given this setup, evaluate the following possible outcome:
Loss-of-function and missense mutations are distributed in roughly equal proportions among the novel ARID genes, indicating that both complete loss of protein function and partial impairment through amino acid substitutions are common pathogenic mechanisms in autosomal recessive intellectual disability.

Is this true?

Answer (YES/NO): NO